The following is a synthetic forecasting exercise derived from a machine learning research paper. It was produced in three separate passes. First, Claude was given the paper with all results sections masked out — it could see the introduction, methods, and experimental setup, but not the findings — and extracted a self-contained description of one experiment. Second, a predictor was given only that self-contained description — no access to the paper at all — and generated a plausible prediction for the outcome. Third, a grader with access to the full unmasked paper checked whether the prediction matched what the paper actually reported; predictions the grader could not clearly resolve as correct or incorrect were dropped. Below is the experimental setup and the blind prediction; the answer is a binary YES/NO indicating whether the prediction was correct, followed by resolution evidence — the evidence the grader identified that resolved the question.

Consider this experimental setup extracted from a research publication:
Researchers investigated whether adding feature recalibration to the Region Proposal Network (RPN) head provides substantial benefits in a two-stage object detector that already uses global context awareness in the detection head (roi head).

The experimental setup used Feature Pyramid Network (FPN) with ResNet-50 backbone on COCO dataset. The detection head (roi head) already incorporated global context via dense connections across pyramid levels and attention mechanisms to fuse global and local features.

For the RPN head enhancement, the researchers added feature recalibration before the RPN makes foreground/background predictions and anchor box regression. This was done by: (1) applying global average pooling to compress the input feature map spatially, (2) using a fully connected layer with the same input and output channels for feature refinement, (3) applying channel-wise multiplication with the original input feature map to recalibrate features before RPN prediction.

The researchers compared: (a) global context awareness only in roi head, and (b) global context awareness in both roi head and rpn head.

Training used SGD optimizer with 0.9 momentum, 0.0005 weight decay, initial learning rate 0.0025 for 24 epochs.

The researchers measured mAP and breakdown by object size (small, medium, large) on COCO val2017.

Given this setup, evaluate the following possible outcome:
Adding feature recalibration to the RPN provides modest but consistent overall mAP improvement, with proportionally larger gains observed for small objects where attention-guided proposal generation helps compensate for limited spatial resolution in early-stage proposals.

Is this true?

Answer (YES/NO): NO